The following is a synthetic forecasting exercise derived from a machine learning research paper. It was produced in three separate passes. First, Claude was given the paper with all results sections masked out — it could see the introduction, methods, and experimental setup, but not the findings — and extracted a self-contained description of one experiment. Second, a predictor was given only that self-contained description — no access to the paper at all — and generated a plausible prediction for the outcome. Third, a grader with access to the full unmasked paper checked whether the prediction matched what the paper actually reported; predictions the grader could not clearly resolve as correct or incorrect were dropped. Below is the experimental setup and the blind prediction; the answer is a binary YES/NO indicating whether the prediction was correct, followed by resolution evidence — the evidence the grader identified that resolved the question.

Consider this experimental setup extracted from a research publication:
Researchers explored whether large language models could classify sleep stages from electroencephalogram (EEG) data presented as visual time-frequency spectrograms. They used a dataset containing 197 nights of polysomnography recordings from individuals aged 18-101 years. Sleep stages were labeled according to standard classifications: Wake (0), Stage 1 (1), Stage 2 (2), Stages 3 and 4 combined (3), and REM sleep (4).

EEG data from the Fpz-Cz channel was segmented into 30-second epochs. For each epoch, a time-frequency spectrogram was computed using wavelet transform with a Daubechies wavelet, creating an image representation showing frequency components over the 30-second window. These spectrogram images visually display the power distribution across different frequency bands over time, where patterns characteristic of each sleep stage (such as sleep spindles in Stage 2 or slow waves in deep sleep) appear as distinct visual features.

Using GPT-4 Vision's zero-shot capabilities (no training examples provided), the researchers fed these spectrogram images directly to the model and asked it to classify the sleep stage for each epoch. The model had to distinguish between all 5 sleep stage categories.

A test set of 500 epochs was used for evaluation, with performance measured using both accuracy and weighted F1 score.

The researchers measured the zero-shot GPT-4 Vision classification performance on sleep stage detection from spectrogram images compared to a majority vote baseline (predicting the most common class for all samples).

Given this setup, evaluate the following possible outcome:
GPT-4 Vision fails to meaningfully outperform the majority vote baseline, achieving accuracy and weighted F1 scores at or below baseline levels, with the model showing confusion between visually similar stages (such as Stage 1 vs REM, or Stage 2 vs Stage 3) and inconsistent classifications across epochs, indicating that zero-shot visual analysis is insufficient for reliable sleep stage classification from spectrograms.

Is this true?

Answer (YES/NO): YES